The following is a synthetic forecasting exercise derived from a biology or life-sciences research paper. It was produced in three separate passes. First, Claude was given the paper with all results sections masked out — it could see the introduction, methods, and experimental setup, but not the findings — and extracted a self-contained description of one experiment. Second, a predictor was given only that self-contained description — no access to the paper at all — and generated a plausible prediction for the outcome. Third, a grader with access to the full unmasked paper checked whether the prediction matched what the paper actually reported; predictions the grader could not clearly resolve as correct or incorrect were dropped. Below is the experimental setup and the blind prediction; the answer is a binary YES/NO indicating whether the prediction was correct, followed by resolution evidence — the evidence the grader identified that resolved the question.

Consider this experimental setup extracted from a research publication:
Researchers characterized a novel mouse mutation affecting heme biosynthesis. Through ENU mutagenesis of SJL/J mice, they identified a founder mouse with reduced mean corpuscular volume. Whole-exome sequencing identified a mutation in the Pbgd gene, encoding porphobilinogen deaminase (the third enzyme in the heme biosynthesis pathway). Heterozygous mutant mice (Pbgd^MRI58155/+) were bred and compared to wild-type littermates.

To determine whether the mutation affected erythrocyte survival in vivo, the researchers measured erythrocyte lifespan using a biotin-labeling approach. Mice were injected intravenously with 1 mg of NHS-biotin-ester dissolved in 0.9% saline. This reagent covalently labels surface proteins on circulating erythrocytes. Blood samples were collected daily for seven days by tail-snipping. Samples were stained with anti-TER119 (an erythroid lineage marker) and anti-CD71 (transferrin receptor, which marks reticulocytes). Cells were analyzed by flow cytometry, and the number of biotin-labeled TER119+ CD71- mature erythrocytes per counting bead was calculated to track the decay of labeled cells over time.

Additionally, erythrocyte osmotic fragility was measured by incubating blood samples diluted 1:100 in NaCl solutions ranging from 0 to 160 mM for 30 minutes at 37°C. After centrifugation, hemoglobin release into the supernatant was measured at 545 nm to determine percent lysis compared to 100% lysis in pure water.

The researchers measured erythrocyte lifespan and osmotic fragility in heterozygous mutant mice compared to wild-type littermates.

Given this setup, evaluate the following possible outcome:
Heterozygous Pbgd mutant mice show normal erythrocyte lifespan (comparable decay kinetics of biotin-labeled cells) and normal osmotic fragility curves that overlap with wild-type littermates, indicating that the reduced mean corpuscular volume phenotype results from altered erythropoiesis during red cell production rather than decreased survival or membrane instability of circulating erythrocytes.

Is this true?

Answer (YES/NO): YES